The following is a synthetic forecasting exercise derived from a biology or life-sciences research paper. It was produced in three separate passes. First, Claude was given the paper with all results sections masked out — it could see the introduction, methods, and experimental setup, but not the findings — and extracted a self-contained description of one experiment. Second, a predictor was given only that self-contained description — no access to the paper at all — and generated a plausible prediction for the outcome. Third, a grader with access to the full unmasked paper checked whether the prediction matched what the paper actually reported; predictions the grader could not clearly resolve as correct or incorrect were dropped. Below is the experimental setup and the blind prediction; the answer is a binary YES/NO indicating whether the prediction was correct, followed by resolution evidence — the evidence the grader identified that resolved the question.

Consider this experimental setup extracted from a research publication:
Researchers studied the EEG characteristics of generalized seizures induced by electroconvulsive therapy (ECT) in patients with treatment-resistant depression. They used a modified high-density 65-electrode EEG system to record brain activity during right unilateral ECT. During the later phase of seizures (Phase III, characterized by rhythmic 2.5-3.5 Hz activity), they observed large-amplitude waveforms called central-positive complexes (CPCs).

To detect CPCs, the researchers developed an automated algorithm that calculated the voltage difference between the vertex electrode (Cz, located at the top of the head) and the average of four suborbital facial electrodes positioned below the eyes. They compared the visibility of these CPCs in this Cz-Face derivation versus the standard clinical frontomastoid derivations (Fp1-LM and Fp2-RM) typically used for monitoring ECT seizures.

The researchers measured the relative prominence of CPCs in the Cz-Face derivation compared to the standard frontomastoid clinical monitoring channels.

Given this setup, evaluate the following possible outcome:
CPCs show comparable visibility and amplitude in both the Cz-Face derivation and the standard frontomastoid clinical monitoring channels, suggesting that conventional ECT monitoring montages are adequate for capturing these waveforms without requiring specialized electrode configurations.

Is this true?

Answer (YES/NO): NO